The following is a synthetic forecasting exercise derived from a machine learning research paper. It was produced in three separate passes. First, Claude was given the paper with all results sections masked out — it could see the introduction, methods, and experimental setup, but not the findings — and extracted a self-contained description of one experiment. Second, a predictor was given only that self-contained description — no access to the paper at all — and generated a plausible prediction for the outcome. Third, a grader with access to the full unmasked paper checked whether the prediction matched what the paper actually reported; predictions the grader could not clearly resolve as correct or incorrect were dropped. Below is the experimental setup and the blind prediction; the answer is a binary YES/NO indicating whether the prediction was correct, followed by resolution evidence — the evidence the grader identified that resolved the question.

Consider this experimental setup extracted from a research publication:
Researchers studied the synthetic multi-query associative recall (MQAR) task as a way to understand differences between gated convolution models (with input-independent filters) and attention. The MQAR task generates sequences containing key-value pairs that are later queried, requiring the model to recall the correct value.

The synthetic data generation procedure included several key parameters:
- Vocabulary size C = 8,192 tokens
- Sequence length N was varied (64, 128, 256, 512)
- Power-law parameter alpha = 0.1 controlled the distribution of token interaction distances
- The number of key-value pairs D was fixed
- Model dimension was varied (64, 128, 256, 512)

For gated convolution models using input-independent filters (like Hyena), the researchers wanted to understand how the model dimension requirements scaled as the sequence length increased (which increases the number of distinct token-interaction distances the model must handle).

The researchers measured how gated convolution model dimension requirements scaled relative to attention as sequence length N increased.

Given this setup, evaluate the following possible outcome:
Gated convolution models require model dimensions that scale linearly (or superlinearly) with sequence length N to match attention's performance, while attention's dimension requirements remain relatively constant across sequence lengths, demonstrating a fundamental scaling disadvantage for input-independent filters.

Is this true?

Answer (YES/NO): YES